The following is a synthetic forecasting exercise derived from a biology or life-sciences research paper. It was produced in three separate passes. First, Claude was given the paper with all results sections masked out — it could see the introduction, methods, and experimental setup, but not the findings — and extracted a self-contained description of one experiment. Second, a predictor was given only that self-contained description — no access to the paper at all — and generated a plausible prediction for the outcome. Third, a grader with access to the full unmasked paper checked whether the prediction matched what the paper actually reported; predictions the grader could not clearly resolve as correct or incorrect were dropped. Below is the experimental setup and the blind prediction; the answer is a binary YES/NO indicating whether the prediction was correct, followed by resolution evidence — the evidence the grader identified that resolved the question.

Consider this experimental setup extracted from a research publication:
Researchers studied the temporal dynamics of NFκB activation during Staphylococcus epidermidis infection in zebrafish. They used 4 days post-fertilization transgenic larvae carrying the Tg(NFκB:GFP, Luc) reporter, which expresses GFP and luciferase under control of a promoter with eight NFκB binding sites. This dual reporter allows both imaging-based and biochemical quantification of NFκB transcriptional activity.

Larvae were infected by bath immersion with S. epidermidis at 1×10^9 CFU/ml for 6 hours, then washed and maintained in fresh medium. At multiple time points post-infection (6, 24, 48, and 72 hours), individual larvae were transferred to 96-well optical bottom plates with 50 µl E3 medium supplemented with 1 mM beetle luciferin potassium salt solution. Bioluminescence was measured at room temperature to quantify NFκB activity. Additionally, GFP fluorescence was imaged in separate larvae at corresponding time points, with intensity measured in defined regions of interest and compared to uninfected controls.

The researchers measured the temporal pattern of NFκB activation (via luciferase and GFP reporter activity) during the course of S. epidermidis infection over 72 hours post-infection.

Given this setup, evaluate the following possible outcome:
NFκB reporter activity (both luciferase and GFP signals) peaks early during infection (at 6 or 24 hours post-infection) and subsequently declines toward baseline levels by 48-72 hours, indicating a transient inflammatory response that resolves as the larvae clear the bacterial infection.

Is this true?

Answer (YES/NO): NO